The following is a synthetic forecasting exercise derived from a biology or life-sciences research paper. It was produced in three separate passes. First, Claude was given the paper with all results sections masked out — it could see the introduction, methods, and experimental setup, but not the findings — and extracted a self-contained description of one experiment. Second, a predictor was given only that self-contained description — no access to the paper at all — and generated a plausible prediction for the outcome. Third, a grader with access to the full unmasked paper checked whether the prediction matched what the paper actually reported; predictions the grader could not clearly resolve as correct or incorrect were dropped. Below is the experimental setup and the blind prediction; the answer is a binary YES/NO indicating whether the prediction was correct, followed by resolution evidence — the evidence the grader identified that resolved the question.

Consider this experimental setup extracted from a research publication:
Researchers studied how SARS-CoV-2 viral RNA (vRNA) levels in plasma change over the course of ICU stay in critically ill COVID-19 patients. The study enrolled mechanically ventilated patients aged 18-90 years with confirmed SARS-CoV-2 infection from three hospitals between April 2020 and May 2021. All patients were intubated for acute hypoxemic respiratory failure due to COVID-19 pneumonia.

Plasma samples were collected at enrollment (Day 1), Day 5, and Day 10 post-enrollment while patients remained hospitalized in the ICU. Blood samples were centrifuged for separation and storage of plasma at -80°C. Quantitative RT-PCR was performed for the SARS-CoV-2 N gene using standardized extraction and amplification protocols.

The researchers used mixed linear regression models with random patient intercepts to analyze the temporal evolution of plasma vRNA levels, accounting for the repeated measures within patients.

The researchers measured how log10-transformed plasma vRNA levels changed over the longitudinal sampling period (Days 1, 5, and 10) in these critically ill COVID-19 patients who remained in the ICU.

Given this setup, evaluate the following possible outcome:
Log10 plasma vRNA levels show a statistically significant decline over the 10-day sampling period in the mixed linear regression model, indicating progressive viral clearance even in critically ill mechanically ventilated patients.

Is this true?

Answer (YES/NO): YES